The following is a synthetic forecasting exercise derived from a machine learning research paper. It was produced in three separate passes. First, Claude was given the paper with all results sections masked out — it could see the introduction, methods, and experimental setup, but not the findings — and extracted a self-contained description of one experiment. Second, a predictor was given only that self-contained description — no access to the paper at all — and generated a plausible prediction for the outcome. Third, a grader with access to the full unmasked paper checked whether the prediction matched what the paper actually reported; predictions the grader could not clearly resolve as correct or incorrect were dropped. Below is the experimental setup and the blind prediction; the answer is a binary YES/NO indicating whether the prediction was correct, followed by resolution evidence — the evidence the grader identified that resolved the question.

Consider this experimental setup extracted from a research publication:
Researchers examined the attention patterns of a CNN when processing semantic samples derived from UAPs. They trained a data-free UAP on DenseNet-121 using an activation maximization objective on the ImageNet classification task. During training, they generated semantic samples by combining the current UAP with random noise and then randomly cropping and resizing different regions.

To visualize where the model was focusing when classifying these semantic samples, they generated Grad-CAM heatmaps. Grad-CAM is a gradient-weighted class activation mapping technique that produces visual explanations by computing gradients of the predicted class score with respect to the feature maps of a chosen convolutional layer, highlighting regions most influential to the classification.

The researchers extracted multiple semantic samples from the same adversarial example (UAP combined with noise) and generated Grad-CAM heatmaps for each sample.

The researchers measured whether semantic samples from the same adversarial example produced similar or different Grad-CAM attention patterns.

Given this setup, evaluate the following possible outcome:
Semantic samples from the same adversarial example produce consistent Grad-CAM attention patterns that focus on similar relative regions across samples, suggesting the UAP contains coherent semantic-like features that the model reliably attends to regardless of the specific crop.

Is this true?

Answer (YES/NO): NO